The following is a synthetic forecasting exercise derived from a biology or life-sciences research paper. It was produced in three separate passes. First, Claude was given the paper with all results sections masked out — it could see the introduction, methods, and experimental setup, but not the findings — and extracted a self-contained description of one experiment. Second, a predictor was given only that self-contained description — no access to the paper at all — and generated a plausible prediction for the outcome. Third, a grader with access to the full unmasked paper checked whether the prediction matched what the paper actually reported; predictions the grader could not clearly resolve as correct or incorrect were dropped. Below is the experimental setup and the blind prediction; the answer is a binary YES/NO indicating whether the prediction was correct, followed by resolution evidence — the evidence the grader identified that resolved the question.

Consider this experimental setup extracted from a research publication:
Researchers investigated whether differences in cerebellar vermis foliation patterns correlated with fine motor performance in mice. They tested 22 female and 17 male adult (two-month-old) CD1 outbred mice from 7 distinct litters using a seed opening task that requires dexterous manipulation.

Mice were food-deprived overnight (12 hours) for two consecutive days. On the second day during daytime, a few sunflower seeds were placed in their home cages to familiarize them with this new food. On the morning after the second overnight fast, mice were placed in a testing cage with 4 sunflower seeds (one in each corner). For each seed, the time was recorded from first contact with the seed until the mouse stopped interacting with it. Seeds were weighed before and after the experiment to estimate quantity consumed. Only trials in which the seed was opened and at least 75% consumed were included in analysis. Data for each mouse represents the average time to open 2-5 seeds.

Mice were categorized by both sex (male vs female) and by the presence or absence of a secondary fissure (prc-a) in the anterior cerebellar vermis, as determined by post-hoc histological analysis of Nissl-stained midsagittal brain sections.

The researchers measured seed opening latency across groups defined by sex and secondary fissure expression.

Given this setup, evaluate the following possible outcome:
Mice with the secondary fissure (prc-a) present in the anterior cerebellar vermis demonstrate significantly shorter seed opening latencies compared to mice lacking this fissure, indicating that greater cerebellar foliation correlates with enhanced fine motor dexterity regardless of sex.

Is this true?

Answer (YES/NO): NO